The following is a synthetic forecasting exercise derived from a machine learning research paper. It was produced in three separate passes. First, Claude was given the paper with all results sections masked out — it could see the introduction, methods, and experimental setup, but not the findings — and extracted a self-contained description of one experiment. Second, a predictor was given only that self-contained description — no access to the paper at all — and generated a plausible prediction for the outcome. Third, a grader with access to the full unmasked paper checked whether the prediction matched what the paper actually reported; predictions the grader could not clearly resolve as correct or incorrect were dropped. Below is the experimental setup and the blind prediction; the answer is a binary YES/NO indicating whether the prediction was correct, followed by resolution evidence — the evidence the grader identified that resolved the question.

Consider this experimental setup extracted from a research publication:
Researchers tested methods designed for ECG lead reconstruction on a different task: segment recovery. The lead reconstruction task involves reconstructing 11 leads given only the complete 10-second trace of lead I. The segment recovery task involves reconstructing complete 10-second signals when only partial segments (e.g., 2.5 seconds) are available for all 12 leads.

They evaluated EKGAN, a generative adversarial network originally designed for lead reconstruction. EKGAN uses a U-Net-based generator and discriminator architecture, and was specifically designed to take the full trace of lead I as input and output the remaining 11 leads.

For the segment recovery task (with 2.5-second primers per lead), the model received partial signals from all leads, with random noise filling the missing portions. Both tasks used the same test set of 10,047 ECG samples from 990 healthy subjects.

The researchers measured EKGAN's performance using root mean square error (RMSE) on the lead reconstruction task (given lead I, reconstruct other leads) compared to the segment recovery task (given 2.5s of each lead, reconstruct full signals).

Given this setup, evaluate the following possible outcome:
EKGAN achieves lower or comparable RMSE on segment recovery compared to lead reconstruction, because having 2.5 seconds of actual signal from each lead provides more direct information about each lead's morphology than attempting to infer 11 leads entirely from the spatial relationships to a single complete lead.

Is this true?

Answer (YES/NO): NO